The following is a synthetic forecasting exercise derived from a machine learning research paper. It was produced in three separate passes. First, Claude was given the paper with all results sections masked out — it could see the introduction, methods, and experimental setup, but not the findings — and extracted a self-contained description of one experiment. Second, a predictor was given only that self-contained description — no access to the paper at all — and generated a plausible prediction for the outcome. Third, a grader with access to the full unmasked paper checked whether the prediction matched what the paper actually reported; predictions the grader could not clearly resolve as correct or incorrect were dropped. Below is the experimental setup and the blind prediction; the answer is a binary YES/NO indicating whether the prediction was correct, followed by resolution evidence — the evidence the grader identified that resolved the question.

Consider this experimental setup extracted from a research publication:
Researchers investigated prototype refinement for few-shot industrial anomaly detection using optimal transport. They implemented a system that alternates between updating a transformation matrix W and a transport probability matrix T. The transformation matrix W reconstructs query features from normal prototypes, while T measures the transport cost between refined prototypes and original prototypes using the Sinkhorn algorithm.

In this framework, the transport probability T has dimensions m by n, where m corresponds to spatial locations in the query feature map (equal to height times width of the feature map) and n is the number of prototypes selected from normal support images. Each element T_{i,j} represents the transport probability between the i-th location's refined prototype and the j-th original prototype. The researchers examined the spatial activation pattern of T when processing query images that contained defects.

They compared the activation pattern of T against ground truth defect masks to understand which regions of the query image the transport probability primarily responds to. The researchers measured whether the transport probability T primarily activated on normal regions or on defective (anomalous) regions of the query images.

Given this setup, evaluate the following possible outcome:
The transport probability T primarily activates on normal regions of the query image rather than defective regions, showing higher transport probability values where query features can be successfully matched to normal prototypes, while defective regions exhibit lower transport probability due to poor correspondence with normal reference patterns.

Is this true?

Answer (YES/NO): NO